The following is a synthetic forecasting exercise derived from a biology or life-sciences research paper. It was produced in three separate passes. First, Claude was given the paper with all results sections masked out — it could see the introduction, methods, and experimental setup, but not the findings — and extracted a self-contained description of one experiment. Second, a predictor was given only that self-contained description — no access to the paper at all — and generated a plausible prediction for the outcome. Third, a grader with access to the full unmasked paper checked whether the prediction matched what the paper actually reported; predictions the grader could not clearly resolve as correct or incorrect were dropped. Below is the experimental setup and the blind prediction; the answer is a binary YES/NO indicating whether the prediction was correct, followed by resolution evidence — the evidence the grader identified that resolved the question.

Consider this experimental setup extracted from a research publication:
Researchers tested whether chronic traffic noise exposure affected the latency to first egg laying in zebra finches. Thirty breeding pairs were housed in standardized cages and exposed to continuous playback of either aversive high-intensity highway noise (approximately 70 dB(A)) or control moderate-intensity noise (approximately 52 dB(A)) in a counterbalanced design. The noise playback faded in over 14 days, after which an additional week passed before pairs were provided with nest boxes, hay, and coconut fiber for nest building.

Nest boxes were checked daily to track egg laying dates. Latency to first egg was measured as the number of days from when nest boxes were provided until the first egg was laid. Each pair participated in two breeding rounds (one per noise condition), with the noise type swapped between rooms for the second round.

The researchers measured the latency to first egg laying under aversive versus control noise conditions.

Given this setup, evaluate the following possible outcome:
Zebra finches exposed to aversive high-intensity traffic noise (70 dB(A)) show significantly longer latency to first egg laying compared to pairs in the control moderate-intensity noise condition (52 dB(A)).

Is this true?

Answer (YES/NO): NO